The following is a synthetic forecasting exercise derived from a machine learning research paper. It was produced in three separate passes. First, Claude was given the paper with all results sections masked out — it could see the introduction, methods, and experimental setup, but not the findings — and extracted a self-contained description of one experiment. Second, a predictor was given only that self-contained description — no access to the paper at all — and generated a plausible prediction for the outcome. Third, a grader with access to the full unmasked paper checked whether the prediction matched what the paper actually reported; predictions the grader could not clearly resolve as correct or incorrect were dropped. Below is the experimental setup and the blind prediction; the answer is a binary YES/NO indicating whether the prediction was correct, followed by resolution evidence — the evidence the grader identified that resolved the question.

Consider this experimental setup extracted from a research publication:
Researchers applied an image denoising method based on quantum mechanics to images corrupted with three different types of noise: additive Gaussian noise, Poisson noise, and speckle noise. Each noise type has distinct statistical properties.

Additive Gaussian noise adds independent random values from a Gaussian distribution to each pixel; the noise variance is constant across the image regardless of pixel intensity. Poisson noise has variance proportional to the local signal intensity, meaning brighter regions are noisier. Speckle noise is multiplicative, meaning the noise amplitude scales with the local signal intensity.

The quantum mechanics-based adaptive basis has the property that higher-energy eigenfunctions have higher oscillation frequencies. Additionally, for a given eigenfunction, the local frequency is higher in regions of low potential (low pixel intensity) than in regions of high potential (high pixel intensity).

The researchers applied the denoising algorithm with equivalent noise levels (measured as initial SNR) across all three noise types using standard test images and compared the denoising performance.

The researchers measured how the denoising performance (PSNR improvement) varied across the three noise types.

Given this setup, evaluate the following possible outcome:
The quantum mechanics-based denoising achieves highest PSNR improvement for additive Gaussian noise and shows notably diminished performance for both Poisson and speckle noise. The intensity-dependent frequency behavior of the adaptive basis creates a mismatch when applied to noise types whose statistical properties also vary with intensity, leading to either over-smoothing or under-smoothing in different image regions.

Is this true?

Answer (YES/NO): NO